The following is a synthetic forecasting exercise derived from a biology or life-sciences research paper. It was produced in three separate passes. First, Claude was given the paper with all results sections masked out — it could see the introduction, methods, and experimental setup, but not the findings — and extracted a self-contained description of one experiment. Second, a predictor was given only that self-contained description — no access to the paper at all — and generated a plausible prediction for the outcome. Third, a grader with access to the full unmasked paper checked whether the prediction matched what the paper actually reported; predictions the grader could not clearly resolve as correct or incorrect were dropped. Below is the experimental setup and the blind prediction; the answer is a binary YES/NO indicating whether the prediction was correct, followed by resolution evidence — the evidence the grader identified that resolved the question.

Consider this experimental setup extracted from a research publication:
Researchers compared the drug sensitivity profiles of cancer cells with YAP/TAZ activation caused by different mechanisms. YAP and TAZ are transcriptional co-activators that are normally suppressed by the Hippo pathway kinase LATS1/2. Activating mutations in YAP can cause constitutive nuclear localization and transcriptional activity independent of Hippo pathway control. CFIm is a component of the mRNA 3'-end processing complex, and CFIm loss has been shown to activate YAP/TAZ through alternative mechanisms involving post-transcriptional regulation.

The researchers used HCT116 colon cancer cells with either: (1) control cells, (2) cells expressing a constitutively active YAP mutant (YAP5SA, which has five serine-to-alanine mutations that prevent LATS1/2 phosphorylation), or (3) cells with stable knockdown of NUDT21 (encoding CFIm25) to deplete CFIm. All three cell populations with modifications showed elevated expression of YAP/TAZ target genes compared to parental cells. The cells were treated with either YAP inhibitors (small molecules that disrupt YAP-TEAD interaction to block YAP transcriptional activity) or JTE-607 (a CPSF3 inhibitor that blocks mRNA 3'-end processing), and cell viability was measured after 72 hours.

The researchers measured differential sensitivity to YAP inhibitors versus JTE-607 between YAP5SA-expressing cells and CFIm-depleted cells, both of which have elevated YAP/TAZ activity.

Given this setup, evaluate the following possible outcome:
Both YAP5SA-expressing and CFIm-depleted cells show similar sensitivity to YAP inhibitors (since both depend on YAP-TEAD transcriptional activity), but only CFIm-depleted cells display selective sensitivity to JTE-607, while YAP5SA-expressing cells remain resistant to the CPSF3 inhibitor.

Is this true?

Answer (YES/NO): NO